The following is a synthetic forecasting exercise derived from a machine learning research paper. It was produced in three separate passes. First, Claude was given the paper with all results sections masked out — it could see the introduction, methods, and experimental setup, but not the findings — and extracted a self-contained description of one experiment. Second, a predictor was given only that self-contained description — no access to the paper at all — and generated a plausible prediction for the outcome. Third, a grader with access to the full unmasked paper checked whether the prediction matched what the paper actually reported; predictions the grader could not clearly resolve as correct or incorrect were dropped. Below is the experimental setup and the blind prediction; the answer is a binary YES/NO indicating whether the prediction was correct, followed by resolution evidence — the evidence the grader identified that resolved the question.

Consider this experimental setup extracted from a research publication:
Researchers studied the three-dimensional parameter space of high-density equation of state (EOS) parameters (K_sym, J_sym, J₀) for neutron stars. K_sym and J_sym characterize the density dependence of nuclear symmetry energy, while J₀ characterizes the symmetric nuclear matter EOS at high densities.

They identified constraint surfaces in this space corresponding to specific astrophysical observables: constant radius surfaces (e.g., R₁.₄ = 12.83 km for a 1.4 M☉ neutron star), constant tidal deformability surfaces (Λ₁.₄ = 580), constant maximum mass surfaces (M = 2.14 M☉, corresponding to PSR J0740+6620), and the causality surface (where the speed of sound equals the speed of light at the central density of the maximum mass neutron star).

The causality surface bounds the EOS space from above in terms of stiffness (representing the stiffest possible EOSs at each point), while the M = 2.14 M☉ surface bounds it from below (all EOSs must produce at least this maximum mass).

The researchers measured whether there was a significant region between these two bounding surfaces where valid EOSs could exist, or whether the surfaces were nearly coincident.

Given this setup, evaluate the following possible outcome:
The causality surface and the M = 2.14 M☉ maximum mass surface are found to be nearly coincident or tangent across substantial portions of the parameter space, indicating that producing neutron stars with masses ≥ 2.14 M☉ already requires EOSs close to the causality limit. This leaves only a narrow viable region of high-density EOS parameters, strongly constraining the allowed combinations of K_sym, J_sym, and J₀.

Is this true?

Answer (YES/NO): NO